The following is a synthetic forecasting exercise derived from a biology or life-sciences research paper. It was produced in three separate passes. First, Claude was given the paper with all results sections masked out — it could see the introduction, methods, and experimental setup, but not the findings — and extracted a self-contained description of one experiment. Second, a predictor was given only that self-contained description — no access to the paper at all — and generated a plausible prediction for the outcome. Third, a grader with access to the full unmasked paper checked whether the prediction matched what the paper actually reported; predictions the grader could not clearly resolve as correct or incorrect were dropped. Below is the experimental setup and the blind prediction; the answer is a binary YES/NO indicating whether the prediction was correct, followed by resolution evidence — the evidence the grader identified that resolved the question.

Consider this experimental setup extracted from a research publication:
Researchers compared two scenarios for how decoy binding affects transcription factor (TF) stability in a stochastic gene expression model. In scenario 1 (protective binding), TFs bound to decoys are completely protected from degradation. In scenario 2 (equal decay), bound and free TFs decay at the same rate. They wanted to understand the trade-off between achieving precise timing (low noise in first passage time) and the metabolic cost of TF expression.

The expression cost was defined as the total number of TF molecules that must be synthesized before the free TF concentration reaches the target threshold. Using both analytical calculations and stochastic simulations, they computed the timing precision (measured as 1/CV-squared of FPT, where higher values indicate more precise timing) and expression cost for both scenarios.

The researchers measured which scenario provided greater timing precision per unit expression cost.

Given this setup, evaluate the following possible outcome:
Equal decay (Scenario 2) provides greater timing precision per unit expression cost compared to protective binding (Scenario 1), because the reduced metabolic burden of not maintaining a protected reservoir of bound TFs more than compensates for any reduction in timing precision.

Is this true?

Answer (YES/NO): NO